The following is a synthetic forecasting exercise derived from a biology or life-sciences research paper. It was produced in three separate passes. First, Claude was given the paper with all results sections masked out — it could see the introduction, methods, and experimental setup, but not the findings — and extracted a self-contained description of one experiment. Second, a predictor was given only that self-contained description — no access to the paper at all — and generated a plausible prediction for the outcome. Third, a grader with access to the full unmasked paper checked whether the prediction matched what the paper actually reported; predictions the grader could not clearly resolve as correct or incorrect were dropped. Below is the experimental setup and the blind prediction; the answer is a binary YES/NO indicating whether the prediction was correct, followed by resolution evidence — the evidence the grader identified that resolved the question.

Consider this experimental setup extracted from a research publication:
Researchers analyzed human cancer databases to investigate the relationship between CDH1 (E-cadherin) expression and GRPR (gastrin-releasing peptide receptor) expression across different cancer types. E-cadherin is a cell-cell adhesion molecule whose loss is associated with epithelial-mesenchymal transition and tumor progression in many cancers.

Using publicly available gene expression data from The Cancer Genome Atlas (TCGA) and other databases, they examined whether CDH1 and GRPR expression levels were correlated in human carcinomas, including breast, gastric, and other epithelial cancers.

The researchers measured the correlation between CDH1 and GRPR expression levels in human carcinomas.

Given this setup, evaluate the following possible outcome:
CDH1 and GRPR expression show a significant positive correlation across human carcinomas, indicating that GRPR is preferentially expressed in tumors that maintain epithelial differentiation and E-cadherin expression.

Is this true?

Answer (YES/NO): NO